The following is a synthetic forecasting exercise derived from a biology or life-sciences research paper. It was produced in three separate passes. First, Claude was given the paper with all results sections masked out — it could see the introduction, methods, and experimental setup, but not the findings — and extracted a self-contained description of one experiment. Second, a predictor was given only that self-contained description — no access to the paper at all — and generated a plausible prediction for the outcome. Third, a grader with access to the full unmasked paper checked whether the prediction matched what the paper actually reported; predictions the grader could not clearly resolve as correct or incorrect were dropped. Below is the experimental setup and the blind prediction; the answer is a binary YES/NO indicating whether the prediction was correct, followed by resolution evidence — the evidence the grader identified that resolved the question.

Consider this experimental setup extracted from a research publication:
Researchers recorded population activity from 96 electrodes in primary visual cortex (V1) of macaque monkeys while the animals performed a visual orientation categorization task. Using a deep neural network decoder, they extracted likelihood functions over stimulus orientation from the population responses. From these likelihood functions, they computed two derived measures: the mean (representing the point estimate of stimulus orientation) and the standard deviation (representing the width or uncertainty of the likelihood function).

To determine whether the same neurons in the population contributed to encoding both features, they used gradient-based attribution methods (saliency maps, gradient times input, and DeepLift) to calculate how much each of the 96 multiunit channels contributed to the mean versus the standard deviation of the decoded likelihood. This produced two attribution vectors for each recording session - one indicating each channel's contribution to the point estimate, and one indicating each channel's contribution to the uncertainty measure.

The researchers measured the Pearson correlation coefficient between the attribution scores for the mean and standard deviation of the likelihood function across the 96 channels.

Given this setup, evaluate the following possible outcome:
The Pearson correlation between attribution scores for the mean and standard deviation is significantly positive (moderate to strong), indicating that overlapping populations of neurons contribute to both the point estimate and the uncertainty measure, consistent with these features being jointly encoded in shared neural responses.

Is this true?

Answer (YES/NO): YES